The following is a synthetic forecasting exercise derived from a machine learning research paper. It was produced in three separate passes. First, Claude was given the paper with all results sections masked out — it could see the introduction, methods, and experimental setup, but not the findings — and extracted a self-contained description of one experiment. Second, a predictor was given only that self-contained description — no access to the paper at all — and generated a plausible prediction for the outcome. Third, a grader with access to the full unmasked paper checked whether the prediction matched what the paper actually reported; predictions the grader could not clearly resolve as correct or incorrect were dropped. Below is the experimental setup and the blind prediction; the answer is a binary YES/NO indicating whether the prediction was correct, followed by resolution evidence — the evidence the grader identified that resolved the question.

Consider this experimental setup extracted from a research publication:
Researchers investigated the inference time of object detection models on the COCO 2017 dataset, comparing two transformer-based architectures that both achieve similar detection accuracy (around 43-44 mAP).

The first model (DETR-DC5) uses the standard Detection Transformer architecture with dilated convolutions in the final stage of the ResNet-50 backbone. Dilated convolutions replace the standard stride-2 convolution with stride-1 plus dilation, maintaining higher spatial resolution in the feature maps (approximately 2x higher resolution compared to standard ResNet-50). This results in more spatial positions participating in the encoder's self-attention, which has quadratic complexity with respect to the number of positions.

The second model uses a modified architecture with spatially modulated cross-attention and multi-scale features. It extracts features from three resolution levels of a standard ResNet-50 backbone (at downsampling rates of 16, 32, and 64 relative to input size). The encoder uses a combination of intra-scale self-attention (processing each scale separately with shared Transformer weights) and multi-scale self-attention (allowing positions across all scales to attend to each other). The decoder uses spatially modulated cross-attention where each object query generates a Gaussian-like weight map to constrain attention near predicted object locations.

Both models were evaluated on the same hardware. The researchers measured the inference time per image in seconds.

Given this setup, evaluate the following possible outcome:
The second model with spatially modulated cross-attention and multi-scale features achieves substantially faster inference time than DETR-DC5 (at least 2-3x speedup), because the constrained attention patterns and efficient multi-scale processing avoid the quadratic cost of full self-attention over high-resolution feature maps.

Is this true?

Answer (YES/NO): NO